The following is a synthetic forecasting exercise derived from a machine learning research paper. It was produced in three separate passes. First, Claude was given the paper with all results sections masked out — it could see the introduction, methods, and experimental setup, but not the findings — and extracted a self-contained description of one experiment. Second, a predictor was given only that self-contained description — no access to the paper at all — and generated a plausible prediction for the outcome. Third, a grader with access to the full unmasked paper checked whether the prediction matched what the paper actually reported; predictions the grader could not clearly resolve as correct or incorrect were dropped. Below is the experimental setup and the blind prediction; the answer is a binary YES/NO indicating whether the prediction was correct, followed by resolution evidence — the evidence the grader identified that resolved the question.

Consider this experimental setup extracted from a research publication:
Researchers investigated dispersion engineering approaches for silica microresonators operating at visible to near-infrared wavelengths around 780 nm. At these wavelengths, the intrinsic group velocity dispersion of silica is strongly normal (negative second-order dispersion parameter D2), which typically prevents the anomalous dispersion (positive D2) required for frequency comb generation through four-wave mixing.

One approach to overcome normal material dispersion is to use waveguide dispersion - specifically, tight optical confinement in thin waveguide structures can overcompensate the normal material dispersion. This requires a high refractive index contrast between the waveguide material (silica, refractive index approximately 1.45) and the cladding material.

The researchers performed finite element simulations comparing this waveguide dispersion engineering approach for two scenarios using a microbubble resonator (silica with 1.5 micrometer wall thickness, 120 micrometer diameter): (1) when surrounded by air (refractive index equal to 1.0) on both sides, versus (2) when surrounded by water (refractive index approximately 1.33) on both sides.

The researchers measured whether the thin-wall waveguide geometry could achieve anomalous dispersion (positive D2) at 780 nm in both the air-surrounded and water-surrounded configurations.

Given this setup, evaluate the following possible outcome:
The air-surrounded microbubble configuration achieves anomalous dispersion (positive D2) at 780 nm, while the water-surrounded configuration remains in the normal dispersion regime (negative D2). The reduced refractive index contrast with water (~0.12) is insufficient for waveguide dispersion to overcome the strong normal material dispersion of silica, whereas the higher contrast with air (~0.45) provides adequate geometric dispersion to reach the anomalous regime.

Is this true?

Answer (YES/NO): YES